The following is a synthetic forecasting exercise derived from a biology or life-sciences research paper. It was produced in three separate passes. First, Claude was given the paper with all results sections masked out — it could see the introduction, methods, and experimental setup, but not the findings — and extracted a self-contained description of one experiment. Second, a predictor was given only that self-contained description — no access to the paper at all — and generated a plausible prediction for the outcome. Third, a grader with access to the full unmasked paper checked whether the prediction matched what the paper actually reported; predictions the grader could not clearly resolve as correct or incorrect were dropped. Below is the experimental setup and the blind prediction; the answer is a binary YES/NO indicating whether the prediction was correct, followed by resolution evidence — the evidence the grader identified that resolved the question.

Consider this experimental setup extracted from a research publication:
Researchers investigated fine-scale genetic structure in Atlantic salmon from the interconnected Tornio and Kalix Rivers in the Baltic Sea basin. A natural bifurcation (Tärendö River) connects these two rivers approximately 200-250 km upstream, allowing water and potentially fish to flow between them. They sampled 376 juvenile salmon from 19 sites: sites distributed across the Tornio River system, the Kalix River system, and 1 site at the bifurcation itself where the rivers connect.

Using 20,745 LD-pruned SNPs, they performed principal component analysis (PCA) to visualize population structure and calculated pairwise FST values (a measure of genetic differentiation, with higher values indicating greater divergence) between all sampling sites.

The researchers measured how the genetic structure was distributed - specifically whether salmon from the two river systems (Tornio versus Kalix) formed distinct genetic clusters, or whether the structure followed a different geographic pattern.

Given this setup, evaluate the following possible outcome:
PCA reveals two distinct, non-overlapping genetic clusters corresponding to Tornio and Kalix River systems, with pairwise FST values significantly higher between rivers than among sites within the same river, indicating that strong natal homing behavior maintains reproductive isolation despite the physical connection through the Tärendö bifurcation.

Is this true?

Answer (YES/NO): NO